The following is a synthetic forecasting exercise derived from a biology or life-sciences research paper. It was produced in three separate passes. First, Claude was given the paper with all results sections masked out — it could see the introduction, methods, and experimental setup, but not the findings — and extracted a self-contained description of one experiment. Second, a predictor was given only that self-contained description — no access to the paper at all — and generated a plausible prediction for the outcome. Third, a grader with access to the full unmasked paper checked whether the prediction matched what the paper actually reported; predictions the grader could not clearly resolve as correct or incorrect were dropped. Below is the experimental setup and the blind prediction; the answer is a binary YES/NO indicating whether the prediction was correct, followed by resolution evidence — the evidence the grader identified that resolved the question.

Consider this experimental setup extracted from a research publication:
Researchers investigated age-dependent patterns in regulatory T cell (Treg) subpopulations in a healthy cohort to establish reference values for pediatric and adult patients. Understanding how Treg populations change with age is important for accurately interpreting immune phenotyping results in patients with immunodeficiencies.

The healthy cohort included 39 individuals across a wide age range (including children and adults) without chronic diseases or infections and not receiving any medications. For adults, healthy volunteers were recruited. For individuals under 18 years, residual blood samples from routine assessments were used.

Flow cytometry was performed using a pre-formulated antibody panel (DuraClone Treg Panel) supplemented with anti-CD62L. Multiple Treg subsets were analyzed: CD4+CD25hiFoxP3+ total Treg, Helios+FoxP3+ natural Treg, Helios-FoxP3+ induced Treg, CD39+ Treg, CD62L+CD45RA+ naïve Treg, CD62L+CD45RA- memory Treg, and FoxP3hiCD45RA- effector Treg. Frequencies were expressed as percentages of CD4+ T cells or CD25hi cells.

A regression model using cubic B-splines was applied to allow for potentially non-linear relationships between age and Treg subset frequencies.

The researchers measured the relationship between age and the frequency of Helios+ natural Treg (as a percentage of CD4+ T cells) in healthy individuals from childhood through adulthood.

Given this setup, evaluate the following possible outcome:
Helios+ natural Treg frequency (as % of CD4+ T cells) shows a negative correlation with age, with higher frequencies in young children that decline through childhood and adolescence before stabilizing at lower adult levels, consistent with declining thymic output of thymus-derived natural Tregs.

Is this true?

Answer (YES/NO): NO